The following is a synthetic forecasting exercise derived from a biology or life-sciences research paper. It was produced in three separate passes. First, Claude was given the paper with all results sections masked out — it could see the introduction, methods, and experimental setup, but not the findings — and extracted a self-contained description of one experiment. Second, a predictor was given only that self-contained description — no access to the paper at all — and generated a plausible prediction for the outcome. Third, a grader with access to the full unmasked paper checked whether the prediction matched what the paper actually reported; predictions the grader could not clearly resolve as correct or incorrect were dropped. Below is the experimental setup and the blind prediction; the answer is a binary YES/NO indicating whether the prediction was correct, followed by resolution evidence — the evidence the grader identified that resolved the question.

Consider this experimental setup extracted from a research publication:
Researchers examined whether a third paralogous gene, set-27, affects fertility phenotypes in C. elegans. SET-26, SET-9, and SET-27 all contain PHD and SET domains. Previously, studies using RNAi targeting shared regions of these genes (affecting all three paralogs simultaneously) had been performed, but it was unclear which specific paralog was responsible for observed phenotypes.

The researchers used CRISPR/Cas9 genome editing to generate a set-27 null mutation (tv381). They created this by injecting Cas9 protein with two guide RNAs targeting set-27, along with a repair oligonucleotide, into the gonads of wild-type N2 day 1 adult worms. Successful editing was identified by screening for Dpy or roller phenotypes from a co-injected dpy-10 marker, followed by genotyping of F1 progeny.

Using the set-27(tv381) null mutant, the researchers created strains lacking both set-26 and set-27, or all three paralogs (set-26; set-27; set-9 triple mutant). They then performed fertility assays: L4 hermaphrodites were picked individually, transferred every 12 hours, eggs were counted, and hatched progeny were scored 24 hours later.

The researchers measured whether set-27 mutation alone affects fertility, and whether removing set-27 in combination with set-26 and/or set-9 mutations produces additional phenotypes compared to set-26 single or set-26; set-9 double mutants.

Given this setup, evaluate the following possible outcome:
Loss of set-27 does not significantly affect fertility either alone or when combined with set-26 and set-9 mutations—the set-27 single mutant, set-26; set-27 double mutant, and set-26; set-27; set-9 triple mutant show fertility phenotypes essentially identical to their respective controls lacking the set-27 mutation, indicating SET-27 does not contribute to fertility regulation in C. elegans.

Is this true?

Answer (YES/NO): NO